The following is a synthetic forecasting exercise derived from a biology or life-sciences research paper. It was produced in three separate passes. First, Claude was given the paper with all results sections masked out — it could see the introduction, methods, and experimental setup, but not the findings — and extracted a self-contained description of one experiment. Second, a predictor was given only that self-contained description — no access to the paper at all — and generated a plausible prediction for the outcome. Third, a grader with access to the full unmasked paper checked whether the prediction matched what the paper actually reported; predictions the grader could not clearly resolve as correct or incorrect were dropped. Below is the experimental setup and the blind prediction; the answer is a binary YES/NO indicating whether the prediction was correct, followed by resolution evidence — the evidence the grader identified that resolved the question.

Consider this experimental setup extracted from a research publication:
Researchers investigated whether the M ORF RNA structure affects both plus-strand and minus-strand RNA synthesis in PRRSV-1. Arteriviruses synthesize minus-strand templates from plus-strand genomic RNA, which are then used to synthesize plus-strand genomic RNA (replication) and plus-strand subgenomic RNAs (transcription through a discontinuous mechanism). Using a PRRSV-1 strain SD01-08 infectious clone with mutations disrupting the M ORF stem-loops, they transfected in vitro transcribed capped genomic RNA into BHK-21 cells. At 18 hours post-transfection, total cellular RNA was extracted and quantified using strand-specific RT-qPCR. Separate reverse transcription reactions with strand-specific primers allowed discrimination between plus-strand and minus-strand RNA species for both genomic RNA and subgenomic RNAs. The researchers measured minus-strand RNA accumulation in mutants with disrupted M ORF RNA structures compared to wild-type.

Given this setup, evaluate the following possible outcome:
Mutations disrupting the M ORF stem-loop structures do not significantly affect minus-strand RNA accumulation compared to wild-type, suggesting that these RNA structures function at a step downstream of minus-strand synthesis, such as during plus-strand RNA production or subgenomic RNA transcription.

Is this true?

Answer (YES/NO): NO